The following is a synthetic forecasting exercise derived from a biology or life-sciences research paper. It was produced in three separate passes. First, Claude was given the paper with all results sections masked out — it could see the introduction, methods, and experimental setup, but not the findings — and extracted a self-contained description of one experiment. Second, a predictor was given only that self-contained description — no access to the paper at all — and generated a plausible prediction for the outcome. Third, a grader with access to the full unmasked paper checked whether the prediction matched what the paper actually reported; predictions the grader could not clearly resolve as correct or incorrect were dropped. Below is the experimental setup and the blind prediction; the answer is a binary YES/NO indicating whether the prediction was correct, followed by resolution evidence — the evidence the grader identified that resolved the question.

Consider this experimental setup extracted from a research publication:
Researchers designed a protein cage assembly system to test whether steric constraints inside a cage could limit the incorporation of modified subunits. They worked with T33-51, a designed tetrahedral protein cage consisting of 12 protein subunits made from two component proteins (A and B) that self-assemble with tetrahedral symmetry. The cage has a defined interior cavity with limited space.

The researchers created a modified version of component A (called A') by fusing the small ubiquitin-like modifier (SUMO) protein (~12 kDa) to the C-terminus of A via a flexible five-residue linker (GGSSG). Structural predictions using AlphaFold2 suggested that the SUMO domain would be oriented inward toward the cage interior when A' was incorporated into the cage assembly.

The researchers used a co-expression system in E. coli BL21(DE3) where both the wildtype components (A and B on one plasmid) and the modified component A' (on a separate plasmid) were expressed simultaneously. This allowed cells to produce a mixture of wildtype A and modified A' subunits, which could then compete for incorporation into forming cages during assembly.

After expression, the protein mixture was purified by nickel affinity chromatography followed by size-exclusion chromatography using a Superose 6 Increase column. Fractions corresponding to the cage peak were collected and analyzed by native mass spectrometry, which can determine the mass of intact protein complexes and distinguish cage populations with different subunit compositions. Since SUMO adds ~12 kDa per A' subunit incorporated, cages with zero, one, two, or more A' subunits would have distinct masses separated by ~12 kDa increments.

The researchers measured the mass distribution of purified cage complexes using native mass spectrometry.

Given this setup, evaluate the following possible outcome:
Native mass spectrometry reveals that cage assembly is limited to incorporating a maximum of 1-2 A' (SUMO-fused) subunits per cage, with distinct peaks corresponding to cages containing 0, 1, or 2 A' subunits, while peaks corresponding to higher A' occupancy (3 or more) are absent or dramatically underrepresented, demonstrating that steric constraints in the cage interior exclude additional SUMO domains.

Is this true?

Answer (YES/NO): NO